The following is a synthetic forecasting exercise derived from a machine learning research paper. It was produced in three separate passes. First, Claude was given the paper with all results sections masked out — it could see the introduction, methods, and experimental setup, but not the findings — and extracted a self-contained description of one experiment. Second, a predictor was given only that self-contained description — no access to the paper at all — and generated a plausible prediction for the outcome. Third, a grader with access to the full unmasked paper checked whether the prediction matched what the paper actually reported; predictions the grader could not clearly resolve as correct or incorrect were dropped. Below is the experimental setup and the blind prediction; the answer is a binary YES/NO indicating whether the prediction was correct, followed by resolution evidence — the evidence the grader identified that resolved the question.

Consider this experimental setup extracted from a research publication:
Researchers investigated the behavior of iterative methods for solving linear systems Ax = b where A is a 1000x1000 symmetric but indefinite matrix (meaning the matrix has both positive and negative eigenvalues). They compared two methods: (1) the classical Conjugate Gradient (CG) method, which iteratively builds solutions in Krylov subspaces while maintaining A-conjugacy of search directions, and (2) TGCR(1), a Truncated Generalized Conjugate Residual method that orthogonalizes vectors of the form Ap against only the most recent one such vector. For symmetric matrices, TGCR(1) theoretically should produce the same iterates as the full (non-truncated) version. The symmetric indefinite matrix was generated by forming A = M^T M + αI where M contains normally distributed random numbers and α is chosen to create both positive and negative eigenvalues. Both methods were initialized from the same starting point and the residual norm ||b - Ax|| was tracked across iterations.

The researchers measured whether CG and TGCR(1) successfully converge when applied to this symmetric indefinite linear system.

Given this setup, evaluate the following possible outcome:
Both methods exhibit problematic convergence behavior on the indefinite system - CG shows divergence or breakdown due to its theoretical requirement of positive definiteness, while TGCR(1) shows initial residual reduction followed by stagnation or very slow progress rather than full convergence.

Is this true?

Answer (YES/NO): NO